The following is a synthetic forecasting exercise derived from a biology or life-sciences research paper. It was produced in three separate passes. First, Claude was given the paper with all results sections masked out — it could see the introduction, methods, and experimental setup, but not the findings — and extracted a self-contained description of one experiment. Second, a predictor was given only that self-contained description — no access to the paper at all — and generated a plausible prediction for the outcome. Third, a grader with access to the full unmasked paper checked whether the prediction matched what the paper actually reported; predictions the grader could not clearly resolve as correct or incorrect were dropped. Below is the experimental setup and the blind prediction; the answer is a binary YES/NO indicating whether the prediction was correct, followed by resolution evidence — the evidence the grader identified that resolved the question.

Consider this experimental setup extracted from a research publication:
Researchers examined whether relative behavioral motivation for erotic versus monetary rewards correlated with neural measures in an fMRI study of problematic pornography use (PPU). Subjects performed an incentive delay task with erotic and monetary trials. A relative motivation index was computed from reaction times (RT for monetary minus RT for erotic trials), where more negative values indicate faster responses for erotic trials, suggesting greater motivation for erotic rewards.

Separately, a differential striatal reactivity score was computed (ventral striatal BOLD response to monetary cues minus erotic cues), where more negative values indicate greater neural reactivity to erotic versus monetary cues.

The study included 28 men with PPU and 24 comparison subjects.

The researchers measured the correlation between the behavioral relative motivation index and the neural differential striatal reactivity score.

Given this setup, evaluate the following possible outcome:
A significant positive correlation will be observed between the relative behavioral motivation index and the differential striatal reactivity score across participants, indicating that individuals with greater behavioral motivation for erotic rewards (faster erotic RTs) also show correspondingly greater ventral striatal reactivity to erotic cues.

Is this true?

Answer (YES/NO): YES